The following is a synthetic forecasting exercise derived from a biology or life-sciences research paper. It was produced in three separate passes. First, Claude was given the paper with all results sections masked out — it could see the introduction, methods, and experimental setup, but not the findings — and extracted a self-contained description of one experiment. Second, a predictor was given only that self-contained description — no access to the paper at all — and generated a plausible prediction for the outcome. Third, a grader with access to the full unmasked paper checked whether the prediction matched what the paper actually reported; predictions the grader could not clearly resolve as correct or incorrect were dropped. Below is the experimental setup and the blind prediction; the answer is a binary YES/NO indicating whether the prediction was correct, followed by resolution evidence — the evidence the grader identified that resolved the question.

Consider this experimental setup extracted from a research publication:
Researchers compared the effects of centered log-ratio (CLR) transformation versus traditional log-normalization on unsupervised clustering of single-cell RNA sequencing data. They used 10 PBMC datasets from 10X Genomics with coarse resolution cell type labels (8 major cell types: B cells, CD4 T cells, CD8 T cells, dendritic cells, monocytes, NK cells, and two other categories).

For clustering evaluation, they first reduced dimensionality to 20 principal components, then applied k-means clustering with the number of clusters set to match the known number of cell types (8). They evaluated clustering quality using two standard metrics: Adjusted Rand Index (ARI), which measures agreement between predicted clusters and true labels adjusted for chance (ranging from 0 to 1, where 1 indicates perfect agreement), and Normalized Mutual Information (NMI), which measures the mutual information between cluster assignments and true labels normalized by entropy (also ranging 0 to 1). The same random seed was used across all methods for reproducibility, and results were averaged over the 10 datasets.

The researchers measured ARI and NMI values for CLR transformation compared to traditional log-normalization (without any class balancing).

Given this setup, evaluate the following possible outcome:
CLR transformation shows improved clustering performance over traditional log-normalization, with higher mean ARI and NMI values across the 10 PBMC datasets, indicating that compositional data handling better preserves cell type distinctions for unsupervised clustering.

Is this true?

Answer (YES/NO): NO